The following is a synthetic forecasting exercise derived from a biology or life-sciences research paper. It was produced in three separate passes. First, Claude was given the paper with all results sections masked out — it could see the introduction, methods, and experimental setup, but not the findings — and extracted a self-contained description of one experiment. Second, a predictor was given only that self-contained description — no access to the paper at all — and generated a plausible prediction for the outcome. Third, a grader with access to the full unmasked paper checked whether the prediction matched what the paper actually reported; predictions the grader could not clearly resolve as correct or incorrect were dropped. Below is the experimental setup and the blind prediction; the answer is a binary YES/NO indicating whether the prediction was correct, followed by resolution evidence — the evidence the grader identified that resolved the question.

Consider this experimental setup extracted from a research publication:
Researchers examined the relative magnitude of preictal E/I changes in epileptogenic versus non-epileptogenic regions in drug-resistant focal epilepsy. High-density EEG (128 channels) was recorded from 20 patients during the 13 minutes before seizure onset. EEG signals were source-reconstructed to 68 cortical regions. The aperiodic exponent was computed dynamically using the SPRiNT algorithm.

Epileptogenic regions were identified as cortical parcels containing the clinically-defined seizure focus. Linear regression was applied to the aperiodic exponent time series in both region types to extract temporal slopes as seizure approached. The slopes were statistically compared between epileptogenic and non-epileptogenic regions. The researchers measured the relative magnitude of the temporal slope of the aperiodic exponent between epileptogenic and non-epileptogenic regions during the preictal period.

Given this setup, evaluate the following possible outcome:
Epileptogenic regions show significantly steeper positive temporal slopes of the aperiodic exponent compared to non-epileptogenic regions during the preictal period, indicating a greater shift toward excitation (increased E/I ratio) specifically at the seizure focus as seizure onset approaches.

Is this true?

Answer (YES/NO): NO